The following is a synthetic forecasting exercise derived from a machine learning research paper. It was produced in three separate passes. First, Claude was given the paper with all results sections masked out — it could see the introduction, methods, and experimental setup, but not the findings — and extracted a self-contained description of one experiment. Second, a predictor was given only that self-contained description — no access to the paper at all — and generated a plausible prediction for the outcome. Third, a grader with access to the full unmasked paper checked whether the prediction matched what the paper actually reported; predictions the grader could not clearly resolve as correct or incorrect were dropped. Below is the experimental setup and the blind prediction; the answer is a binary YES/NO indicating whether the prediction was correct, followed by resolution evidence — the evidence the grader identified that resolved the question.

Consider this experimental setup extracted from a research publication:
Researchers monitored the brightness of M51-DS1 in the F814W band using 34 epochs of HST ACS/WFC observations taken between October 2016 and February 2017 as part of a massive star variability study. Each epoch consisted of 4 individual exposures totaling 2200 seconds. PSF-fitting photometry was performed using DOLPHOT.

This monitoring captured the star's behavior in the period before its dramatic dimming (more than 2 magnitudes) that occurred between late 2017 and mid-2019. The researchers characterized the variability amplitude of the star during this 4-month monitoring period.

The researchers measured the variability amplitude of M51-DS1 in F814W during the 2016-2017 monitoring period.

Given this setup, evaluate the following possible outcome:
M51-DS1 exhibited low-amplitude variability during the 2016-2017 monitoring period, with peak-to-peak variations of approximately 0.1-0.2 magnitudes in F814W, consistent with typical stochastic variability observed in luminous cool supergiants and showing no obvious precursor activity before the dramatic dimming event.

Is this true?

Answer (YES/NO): NO